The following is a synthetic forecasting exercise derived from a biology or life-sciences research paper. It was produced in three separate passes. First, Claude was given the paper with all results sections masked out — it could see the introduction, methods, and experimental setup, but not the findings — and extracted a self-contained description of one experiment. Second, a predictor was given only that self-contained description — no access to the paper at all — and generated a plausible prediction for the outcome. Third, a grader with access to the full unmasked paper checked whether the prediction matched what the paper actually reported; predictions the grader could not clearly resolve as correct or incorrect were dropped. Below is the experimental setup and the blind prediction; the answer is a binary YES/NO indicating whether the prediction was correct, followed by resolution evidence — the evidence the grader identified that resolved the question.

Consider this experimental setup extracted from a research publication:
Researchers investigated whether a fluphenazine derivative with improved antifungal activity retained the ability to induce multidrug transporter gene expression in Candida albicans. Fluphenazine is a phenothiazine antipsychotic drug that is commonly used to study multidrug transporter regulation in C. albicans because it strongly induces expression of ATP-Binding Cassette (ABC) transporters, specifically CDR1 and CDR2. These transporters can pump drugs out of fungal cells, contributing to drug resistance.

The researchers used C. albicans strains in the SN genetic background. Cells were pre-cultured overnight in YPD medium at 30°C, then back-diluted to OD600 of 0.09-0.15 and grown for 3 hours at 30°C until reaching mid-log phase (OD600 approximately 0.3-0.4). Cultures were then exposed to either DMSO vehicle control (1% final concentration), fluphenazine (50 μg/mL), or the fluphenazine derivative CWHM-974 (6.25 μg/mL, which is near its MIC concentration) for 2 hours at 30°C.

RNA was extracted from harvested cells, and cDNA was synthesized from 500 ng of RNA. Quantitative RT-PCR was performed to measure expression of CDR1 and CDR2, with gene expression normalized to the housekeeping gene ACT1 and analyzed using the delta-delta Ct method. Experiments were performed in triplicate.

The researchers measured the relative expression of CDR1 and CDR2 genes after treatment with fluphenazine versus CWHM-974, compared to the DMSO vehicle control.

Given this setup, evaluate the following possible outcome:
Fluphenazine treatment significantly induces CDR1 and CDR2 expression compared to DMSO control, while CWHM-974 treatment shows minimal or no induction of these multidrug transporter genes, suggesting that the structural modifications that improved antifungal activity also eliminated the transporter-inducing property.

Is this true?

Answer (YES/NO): NO